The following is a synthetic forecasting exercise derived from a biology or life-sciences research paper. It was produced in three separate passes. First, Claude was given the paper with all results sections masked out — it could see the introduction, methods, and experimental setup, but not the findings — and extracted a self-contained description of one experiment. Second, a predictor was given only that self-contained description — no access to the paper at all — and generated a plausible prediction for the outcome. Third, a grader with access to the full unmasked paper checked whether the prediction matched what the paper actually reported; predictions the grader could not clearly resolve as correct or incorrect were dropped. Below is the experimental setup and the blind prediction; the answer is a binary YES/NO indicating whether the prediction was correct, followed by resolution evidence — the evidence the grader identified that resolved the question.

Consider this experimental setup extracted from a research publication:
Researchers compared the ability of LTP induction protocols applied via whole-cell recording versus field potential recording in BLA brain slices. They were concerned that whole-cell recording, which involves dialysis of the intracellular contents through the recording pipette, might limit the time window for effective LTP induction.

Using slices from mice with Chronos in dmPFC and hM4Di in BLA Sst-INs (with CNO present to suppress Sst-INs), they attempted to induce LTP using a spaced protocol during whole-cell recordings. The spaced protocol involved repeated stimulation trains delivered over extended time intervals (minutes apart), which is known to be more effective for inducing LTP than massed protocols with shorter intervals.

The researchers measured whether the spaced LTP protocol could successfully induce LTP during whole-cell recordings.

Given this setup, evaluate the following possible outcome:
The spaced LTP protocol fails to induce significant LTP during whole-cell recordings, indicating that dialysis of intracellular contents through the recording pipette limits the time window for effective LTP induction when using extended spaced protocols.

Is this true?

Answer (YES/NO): YES